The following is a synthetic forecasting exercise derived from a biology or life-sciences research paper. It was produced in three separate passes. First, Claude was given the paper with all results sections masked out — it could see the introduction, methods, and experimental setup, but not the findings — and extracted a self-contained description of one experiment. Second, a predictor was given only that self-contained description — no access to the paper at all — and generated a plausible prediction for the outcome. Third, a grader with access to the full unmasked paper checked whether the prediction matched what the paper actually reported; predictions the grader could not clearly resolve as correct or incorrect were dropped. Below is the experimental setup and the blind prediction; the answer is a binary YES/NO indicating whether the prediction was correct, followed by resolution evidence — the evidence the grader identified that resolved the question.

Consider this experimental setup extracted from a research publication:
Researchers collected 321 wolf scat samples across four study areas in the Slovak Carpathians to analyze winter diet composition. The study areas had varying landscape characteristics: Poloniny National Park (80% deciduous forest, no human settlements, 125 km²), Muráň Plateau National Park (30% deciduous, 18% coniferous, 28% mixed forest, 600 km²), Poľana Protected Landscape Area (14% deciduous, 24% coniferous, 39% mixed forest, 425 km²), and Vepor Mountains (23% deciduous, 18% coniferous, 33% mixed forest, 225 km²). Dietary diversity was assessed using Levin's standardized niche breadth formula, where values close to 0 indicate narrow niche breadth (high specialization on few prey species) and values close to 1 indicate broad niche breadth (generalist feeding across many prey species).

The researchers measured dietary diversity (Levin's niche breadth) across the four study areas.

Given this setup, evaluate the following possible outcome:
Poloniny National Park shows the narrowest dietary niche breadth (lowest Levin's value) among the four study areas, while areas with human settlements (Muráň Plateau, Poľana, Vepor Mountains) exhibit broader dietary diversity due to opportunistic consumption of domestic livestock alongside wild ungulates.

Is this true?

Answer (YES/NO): NO